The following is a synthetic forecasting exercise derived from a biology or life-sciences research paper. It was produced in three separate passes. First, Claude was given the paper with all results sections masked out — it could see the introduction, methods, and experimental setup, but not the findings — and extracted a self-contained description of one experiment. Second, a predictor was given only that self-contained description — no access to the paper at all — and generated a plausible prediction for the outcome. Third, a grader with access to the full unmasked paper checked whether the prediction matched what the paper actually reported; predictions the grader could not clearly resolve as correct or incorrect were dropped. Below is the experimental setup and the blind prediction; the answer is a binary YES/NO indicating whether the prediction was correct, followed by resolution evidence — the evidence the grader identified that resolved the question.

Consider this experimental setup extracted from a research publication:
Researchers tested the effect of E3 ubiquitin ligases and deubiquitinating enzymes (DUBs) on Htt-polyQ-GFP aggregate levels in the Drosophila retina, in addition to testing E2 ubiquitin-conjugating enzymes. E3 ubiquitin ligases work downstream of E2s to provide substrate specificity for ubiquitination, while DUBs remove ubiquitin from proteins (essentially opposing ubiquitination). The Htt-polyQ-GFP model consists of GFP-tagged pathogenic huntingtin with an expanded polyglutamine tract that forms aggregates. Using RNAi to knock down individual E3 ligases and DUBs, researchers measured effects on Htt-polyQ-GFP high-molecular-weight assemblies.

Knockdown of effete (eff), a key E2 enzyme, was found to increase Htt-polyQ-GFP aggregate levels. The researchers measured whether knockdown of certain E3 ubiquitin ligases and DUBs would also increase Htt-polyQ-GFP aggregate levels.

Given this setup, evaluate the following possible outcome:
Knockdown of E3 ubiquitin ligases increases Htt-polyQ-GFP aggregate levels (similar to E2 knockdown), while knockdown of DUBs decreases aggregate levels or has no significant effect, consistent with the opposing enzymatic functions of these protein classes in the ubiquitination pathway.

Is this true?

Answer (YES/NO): NO